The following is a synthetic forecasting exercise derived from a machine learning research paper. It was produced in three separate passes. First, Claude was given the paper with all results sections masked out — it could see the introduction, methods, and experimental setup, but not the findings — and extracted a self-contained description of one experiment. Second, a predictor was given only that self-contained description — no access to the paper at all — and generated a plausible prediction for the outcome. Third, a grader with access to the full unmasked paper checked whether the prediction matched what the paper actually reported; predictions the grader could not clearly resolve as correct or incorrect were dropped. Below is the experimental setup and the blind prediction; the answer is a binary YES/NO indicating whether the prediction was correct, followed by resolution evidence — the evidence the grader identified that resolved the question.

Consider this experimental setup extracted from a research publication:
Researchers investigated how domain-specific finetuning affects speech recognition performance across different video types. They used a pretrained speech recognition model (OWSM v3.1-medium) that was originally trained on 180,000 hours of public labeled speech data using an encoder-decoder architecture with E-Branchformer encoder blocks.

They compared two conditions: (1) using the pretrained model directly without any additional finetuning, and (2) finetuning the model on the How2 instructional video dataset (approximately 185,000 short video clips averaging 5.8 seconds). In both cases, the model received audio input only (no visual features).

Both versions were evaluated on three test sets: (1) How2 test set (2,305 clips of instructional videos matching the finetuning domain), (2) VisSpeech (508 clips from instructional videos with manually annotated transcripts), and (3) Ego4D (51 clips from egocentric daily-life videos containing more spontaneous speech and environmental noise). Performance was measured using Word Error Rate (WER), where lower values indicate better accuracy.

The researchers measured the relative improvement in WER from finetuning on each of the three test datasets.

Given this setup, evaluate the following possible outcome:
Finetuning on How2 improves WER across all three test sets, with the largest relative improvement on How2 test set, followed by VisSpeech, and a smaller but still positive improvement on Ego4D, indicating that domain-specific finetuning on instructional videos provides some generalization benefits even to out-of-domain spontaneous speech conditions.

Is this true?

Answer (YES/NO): YES